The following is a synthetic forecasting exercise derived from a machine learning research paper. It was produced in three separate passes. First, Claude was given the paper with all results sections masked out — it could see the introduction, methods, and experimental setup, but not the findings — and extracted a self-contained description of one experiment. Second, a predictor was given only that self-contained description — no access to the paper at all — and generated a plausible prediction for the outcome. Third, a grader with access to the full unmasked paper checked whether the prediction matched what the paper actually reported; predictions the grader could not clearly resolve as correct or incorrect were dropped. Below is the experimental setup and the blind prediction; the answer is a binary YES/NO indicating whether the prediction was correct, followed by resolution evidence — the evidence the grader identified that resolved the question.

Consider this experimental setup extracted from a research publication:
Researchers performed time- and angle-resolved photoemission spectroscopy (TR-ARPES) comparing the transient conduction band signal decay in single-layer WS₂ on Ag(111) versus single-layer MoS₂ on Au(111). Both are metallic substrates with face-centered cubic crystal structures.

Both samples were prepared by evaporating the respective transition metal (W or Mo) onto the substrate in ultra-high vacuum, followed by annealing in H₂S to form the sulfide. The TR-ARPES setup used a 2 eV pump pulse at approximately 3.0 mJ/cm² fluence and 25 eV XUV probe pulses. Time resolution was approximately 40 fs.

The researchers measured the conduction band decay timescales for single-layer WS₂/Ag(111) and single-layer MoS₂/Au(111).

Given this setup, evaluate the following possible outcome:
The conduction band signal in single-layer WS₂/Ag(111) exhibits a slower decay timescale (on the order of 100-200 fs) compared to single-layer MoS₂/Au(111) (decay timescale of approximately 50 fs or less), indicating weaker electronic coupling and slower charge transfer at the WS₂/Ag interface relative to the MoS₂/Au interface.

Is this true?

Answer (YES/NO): NO